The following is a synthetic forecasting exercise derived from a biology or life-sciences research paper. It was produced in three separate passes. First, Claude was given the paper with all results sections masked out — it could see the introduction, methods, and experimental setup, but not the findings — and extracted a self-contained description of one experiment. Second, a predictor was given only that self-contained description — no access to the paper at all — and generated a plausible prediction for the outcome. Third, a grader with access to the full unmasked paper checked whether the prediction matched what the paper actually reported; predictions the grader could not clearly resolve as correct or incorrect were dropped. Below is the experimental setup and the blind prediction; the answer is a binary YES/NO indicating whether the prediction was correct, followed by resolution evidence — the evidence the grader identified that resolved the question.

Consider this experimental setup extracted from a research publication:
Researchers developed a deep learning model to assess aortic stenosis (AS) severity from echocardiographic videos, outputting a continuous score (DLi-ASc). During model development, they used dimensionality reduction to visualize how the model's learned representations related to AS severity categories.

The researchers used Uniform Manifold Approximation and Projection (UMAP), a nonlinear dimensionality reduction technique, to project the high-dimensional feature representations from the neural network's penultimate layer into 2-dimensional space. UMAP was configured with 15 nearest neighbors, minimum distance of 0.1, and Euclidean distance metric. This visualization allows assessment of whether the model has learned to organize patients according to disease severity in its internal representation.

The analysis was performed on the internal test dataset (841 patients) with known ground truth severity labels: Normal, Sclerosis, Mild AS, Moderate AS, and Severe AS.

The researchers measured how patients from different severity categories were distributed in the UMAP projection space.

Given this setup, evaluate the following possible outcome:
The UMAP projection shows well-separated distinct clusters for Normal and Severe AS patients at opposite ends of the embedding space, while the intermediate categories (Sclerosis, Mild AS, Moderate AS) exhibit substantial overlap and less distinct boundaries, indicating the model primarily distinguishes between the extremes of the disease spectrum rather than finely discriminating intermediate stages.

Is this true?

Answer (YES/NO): NO